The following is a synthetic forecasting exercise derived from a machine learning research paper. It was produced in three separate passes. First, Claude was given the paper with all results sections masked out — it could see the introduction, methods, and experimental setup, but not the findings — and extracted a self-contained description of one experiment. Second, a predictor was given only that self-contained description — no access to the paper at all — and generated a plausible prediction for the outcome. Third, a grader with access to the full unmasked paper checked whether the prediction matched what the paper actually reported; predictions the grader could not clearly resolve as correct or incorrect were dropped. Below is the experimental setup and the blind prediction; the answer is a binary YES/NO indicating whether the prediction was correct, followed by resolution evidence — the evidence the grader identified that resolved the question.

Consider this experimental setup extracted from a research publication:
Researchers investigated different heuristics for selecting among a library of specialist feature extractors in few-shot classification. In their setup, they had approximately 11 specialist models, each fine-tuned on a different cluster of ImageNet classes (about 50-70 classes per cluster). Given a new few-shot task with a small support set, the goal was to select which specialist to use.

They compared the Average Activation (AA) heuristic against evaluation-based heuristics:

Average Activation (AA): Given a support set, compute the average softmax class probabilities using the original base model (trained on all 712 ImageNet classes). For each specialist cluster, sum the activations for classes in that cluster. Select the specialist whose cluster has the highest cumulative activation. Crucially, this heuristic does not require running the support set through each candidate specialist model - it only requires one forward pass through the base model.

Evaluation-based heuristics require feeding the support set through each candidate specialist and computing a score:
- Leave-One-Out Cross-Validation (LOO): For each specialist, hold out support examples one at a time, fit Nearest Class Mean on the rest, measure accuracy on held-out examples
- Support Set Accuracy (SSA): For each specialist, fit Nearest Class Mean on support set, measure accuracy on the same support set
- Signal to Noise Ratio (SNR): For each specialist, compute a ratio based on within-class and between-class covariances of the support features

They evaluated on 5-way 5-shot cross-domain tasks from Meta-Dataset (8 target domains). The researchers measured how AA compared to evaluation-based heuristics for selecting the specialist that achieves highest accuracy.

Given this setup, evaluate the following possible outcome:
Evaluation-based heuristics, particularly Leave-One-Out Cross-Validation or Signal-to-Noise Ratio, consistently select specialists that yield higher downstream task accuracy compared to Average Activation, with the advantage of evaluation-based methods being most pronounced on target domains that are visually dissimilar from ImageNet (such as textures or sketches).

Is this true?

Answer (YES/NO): NO